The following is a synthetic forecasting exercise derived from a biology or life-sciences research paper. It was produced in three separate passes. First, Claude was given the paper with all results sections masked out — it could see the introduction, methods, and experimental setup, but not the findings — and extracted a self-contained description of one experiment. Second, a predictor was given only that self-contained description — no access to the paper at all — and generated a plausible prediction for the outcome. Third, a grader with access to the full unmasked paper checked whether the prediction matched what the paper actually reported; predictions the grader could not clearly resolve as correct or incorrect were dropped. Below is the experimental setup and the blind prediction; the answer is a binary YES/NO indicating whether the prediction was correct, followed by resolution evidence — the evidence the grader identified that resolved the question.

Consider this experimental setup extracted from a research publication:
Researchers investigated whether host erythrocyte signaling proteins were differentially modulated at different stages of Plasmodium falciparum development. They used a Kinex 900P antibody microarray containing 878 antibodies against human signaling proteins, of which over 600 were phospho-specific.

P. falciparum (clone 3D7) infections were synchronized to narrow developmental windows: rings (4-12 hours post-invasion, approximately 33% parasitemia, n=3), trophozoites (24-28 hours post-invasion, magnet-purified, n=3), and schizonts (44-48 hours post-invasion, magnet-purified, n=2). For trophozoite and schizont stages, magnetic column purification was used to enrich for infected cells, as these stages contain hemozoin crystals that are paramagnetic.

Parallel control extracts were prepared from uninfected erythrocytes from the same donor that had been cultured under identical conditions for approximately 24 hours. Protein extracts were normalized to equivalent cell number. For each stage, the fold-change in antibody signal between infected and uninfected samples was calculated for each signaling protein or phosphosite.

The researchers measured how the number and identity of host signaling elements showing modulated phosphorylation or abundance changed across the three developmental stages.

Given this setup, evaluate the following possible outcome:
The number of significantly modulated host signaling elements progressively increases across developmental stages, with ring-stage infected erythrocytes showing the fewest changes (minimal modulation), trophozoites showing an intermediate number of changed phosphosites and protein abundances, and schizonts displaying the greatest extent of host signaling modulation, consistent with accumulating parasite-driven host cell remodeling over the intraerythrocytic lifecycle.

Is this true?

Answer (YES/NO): NO